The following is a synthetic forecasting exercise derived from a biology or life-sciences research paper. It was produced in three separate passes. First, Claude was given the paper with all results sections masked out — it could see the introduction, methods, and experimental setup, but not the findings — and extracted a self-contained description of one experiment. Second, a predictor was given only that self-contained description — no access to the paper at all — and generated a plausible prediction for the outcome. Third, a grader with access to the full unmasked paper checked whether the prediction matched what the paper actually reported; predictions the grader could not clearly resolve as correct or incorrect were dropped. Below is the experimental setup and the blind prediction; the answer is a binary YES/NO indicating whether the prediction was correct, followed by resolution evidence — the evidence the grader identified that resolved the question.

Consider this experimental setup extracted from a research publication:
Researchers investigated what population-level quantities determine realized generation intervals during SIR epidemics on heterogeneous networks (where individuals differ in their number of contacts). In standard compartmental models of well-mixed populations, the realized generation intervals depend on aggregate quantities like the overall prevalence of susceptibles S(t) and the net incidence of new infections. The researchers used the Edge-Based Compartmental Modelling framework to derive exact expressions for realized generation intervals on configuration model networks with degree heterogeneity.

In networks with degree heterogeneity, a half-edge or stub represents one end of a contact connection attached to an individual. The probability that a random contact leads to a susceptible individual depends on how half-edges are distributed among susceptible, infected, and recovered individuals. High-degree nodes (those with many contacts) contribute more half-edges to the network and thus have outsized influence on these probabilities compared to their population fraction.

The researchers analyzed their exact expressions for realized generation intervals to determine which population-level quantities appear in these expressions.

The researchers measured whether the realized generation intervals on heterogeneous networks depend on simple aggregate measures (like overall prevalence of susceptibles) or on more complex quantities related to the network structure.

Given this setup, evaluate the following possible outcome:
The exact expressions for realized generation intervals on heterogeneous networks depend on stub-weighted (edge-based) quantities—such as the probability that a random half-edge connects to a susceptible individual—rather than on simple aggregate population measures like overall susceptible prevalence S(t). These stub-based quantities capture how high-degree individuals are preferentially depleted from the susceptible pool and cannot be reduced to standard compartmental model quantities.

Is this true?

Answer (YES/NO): YES